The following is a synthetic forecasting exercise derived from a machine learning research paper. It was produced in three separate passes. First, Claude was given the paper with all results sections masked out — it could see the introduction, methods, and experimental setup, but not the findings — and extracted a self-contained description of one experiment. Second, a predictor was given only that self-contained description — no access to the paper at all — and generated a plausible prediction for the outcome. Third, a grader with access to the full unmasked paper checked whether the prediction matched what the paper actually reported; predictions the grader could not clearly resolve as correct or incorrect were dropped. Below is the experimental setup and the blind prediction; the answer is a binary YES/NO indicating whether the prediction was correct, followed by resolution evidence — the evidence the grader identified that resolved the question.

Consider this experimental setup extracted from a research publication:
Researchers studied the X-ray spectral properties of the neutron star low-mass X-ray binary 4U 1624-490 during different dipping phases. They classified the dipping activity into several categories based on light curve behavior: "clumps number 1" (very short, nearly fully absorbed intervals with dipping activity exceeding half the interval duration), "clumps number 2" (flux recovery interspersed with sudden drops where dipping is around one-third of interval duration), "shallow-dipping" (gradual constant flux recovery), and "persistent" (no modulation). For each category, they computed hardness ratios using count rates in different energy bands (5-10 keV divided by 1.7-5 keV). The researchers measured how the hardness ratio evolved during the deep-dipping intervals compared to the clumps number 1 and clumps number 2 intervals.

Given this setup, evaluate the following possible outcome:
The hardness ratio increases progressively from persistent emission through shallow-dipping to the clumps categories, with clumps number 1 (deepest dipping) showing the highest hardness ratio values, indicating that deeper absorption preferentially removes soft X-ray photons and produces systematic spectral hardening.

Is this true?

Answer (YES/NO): NO